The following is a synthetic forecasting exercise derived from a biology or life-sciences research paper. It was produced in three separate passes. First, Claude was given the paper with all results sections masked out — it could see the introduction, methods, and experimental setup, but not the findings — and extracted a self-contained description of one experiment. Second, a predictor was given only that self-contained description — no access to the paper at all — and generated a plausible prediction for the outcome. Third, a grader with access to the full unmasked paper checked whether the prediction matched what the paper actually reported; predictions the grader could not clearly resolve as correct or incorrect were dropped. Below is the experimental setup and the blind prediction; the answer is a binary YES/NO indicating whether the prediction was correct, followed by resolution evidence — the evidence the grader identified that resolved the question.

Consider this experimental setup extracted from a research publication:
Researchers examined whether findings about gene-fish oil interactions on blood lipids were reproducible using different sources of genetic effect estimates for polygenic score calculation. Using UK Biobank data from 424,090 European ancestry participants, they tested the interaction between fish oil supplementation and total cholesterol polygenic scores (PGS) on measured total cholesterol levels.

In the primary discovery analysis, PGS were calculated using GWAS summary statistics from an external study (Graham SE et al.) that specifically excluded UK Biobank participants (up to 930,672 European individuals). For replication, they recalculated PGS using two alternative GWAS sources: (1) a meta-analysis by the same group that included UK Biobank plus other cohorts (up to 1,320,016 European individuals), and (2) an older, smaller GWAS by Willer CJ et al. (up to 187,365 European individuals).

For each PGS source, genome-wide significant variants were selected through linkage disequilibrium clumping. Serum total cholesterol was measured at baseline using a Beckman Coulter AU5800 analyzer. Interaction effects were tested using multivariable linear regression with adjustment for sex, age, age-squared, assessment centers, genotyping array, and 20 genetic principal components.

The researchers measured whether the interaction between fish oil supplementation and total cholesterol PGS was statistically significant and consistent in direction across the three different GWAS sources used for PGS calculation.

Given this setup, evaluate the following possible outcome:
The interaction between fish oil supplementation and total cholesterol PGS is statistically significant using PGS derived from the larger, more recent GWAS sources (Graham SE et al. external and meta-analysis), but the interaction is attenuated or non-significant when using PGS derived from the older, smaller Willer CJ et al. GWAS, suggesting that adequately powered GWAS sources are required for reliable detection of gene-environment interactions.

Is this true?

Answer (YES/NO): NO